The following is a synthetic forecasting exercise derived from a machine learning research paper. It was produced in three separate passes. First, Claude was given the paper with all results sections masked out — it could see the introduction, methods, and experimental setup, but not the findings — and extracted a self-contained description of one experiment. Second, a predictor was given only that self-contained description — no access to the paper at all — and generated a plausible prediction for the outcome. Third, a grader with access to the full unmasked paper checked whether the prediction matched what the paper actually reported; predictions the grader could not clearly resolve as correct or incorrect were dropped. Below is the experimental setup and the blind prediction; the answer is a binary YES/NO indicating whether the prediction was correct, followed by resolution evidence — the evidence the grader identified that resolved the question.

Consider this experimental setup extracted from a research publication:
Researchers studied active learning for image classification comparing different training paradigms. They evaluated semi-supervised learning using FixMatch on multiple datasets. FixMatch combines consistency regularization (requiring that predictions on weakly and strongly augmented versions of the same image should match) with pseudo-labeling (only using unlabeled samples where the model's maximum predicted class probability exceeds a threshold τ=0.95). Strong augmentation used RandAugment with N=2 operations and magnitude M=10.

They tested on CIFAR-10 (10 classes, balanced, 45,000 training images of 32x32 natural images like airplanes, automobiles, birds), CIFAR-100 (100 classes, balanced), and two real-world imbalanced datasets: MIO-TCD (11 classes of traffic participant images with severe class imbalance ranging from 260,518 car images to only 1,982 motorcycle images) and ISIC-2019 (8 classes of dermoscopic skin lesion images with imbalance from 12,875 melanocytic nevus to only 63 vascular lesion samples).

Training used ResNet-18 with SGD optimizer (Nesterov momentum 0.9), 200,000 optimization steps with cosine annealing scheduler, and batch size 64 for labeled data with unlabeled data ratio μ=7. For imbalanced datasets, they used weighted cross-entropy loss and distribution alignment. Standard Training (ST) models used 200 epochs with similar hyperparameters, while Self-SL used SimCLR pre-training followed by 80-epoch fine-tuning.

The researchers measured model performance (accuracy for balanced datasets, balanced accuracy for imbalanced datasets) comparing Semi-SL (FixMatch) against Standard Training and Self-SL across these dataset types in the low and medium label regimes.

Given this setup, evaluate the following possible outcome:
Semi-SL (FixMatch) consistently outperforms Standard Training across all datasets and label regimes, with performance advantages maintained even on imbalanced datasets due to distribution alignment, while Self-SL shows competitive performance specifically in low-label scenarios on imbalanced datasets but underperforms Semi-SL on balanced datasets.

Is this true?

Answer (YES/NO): NO